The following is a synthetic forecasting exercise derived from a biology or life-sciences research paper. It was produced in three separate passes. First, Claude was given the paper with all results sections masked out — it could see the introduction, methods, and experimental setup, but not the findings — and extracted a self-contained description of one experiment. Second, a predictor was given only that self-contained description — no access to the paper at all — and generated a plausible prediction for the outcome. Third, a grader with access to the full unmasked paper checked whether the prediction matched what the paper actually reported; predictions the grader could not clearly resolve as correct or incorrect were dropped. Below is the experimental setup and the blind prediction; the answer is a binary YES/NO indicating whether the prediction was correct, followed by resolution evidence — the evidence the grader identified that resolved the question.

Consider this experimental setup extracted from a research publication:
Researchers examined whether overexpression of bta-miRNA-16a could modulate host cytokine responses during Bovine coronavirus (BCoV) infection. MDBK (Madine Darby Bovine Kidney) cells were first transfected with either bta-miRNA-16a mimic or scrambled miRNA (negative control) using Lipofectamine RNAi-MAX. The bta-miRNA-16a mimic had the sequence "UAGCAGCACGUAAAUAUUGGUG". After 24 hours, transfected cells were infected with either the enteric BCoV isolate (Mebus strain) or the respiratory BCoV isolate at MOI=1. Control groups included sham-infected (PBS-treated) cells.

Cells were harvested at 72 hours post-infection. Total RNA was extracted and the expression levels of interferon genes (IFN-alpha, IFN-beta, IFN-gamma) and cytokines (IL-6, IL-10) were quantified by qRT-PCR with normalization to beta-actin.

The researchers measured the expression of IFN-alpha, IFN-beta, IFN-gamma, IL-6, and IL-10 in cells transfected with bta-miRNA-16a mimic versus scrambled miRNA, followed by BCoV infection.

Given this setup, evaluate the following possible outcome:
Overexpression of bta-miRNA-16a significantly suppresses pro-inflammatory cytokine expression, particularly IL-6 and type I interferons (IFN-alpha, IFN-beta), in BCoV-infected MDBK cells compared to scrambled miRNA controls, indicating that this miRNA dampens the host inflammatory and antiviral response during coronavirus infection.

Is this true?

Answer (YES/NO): NO